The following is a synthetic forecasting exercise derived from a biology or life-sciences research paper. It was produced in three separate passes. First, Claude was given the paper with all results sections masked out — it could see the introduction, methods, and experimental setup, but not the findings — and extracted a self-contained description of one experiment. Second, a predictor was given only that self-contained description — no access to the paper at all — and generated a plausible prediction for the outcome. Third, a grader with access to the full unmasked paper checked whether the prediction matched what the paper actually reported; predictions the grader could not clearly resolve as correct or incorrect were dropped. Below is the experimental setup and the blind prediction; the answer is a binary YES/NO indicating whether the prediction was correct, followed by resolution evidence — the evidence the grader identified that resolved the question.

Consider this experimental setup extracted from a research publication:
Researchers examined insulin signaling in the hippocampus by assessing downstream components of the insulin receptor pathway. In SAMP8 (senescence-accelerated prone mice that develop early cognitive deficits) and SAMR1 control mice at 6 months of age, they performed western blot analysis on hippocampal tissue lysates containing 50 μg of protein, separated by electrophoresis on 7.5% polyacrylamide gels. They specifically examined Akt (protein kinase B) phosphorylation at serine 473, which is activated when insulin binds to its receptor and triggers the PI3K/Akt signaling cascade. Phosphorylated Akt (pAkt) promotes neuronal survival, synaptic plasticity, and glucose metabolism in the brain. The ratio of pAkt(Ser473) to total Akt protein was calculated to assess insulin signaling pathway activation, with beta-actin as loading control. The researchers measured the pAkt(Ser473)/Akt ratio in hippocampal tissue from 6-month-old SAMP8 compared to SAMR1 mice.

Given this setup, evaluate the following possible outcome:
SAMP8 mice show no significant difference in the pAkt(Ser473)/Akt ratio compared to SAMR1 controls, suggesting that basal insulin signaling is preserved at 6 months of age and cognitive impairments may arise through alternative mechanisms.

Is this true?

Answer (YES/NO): YES